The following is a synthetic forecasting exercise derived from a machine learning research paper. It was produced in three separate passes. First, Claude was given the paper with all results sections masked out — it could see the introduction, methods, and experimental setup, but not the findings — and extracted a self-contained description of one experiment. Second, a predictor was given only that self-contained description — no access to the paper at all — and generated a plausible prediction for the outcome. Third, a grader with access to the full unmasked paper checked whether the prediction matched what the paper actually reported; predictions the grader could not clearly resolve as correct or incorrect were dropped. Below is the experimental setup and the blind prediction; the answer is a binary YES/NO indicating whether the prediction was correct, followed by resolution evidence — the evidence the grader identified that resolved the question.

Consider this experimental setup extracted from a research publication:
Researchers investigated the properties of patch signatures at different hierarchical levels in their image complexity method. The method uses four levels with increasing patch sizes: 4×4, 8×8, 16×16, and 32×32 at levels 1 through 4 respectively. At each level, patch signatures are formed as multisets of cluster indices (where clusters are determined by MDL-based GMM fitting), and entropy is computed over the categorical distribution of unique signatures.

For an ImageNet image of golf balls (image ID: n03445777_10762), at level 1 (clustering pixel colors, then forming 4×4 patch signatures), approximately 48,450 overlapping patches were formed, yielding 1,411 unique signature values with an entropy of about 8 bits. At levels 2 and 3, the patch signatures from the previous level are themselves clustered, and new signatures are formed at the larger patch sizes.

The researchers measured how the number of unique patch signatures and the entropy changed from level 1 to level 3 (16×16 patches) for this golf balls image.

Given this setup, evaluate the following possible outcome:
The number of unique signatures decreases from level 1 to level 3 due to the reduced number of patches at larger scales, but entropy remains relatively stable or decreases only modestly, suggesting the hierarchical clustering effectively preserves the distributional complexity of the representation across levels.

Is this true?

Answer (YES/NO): NO